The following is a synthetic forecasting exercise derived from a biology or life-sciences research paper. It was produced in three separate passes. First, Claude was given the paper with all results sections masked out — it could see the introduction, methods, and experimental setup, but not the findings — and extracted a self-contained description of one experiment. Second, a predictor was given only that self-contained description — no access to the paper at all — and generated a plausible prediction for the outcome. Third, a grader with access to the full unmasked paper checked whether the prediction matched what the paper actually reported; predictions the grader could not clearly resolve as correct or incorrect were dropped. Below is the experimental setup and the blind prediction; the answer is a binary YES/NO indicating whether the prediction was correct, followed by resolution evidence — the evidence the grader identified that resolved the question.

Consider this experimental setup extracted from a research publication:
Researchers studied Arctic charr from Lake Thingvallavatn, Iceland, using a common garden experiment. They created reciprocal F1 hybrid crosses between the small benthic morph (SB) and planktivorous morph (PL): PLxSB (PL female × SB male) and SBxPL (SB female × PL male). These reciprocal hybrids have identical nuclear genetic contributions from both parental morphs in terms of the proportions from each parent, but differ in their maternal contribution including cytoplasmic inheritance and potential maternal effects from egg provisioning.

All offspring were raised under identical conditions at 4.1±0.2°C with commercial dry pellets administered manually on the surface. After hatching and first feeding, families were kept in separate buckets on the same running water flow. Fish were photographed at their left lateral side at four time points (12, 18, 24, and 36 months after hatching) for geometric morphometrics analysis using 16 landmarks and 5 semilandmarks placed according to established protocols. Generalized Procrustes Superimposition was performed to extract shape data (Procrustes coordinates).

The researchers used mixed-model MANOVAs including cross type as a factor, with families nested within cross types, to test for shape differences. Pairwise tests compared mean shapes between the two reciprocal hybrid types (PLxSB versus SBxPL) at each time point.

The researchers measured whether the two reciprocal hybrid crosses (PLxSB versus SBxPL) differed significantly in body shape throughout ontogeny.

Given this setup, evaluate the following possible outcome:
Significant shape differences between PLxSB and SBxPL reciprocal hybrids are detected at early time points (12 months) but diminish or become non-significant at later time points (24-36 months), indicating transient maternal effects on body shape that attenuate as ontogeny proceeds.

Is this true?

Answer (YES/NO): NO